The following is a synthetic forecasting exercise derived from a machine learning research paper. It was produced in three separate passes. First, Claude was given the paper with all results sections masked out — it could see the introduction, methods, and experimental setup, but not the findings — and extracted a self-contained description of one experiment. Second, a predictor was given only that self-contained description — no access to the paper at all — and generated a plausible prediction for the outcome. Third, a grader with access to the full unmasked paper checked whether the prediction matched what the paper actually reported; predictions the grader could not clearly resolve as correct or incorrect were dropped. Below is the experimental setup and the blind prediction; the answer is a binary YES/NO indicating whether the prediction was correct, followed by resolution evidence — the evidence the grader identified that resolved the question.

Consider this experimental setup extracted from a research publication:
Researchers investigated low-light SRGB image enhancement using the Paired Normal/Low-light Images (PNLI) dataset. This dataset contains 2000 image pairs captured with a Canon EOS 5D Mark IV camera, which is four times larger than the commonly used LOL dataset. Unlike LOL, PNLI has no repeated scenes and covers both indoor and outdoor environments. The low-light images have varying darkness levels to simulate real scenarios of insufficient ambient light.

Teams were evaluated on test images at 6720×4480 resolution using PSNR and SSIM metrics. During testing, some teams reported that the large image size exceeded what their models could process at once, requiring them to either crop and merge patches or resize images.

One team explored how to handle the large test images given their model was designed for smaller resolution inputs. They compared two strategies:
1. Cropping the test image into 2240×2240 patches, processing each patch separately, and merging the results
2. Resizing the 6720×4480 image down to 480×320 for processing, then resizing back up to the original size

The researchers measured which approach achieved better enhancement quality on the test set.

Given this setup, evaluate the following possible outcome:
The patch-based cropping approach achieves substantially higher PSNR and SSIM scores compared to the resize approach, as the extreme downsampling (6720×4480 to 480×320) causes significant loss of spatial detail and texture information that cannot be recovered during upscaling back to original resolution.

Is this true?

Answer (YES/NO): NO